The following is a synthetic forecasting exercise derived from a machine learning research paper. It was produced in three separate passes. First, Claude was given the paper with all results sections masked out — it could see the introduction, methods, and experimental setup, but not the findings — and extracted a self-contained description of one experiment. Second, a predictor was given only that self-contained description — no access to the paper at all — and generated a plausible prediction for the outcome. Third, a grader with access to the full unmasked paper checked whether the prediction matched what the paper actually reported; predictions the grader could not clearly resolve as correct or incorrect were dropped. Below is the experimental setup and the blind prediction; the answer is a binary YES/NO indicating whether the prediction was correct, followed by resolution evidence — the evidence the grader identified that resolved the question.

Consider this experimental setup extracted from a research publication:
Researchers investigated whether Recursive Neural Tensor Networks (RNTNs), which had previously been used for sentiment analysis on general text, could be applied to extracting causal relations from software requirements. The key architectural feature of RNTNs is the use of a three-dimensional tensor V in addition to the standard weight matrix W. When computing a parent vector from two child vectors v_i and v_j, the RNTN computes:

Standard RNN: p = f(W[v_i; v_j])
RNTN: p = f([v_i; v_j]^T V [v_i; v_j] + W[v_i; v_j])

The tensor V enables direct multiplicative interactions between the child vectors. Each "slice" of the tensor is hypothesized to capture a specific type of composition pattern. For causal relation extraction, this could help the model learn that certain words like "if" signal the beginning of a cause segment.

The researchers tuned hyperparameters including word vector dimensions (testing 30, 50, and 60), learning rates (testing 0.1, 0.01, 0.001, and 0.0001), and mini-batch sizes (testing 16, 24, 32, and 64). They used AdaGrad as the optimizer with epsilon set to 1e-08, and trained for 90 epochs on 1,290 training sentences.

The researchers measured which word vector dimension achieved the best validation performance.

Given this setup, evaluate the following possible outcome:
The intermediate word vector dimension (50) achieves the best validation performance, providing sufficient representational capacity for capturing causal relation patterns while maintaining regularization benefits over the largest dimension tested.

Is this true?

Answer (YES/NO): NO